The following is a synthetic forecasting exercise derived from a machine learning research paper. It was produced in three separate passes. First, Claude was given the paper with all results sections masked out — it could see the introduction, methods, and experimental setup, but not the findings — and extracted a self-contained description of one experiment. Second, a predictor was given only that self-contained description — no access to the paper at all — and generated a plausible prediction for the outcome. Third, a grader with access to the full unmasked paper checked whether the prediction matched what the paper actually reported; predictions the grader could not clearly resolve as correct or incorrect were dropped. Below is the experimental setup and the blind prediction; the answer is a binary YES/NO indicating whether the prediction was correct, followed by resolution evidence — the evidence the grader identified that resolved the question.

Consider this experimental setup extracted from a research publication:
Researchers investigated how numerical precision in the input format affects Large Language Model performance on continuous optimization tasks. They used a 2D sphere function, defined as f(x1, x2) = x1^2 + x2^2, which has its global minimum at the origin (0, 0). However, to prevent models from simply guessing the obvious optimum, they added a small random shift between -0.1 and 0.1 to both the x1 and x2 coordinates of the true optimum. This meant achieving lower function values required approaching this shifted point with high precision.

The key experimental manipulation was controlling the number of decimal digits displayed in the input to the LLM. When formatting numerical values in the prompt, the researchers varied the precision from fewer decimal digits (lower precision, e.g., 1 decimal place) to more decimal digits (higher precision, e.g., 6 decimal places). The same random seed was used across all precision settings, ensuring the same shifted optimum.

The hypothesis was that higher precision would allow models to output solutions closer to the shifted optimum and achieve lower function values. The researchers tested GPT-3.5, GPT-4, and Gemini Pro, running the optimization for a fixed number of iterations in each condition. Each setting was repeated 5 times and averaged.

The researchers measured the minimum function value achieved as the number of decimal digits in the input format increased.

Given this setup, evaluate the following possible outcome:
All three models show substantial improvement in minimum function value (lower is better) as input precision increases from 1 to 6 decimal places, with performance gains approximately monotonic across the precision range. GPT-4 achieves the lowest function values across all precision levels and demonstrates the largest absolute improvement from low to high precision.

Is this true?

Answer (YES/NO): NO